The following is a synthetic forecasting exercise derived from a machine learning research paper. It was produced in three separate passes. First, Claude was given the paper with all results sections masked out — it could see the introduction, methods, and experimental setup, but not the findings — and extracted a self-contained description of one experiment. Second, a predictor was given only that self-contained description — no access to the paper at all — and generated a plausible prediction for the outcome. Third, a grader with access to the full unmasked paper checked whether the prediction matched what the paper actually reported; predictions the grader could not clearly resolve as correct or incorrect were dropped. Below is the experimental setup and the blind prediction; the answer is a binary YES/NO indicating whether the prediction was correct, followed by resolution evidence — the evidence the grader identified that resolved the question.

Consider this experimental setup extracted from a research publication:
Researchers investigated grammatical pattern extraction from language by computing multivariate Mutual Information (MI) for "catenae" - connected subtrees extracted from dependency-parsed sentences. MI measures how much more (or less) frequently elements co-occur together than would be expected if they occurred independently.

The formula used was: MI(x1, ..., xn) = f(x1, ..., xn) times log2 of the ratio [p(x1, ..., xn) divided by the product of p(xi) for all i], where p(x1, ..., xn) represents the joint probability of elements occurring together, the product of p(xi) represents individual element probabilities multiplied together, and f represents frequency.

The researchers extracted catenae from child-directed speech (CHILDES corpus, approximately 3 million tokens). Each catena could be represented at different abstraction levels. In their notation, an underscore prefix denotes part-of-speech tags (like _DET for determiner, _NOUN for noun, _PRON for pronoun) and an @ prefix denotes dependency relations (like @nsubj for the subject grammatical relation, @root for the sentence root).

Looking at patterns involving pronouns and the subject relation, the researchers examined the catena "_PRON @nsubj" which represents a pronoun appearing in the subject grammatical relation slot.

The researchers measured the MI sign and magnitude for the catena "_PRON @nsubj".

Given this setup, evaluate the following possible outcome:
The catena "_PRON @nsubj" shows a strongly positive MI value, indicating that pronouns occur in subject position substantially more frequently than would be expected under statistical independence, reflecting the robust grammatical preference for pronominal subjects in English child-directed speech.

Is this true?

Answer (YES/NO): NO